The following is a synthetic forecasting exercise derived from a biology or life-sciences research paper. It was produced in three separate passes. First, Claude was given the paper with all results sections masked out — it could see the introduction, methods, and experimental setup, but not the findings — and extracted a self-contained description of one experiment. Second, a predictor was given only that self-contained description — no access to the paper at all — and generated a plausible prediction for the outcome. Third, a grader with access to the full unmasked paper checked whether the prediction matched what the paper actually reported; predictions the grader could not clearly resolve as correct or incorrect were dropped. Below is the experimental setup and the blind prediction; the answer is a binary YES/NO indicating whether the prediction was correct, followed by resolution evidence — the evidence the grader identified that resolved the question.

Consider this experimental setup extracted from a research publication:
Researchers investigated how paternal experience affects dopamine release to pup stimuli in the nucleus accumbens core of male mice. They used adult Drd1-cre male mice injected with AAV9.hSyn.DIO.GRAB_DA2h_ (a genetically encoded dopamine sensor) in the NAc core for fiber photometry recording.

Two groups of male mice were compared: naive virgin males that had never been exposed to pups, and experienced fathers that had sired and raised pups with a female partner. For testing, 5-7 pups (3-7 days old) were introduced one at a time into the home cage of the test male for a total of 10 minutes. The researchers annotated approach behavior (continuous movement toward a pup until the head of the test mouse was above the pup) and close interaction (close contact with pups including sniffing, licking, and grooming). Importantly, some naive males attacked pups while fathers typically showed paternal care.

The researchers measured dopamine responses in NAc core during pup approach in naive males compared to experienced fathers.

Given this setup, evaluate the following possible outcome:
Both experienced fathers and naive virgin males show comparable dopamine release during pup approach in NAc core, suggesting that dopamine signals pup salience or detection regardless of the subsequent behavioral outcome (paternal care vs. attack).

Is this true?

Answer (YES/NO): NO